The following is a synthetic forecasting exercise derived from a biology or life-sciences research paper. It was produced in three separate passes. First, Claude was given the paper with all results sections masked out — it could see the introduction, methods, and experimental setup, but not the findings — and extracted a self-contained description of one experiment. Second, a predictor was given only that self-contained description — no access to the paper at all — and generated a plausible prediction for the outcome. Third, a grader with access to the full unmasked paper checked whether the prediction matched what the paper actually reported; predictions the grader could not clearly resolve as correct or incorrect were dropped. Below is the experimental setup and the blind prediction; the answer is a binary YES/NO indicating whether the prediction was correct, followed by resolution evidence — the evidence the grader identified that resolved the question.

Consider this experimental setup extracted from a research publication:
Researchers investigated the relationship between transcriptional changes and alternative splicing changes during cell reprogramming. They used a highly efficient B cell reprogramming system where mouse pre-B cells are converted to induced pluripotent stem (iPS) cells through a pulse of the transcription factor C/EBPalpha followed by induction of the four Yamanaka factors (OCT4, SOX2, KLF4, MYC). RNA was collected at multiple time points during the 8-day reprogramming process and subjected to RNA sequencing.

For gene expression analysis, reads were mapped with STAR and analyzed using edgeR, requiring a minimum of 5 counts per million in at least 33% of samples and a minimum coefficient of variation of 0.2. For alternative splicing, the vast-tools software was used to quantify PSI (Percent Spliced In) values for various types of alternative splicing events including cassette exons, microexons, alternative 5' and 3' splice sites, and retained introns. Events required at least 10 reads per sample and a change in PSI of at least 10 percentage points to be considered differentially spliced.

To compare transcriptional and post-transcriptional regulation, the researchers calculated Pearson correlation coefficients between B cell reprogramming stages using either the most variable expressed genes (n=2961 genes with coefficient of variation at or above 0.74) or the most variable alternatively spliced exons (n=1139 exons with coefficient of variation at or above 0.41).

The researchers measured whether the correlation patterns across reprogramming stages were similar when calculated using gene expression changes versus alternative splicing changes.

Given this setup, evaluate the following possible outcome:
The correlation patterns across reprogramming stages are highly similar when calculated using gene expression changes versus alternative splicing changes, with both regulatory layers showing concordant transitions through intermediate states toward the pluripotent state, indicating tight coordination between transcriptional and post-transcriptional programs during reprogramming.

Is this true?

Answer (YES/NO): NO